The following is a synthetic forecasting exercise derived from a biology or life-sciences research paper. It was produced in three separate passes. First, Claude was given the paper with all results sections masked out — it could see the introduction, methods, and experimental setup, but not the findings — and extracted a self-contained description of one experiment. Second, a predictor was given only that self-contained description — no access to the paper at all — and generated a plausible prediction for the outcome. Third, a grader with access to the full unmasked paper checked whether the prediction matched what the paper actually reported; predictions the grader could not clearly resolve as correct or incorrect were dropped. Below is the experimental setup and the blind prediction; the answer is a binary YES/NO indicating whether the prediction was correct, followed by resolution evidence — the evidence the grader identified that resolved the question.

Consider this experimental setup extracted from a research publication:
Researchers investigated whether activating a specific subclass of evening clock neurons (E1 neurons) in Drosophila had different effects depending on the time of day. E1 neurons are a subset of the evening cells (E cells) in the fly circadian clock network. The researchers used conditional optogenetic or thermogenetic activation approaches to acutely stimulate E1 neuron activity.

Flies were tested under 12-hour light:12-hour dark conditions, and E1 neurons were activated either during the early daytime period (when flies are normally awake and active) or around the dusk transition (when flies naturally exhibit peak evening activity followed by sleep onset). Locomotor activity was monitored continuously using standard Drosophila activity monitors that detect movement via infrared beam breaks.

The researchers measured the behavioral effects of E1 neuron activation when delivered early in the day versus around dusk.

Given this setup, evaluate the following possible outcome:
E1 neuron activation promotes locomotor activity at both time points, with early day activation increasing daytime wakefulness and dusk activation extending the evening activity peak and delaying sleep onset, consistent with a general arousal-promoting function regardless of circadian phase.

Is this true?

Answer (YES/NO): NO